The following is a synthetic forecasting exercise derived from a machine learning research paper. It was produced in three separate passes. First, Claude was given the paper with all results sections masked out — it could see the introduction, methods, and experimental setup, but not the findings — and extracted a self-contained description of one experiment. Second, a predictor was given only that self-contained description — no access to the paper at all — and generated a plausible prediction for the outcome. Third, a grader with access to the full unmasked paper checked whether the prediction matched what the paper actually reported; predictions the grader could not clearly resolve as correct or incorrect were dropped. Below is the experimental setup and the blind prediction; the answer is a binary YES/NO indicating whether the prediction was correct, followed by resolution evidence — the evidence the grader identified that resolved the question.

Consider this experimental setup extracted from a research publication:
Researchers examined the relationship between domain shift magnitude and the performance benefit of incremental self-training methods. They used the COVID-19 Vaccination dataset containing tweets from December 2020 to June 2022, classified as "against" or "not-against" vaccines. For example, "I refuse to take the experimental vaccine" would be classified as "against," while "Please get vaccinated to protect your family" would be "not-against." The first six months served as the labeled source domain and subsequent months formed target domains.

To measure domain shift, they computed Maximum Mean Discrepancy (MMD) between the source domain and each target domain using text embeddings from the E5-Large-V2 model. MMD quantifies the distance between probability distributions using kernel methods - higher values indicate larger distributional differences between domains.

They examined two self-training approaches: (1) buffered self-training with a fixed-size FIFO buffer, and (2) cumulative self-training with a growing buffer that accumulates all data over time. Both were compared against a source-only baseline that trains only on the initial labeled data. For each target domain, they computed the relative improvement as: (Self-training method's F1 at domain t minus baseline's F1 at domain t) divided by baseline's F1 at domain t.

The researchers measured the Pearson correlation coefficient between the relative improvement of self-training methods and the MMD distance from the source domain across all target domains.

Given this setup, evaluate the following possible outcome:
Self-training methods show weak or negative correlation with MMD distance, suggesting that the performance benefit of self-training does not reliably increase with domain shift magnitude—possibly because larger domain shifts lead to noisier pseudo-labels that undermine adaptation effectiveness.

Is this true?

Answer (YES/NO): NO